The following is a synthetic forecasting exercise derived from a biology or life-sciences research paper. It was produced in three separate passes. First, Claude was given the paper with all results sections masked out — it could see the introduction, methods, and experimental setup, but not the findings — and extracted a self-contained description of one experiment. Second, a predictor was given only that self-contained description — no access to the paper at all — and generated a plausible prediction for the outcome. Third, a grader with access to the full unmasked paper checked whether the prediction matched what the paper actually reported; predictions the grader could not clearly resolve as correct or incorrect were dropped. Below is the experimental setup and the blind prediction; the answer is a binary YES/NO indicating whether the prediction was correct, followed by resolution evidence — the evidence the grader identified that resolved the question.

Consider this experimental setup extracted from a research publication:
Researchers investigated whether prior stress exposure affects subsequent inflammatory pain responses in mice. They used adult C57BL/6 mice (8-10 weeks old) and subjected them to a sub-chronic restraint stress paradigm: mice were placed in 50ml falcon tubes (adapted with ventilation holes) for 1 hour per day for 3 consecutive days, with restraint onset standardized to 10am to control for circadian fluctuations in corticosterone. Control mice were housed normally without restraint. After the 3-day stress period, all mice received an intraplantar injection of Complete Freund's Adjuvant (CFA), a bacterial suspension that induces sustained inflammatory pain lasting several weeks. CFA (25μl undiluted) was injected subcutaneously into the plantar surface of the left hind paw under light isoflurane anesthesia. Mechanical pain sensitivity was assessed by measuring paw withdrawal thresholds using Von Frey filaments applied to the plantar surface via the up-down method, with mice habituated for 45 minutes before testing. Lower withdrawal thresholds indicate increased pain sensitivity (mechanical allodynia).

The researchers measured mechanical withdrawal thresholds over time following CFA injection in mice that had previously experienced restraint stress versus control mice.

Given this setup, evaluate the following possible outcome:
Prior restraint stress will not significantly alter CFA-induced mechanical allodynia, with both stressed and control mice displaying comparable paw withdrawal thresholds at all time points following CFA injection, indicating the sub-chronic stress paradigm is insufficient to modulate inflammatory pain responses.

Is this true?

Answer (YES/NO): NO